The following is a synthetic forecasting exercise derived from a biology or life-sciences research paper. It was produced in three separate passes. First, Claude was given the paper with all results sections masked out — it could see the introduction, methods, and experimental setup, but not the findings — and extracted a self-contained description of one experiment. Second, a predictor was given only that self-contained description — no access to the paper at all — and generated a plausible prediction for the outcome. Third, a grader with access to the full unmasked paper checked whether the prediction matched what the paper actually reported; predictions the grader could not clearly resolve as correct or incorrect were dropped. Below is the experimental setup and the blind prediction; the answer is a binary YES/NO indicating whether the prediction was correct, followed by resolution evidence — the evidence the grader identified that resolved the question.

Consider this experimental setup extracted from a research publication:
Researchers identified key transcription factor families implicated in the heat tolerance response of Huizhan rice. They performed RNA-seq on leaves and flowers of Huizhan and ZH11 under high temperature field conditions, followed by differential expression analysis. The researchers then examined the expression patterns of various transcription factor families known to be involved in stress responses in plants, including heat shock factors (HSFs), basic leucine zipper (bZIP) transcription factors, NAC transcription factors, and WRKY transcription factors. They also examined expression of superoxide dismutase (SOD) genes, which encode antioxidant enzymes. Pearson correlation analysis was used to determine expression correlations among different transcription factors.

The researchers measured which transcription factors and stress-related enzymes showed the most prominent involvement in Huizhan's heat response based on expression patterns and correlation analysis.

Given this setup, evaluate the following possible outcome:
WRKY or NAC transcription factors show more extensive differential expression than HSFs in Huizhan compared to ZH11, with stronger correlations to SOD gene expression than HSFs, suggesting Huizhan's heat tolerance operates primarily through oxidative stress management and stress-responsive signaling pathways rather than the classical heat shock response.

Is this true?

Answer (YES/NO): NO